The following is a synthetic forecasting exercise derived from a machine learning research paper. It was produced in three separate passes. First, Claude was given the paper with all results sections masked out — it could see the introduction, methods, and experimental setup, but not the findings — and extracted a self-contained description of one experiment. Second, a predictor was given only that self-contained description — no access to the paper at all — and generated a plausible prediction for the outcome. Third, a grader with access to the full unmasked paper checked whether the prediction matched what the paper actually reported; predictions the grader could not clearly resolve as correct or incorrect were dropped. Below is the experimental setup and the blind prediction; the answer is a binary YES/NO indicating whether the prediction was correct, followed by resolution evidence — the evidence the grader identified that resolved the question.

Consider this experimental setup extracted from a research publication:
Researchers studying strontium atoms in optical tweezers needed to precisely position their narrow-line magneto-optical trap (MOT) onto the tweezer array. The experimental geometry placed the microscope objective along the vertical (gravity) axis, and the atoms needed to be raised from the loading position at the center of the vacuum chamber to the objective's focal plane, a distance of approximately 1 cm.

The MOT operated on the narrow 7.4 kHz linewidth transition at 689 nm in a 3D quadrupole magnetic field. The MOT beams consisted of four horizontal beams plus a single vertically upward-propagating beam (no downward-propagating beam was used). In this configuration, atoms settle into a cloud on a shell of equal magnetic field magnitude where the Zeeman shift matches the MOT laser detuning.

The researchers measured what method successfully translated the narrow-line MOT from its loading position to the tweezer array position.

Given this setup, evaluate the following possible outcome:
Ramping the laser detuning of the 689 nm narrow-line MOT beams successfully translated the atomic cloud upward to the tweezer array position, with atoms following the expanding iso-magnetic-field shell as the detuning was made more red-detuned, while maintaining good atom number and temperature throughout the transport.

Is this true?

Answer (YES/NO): NO